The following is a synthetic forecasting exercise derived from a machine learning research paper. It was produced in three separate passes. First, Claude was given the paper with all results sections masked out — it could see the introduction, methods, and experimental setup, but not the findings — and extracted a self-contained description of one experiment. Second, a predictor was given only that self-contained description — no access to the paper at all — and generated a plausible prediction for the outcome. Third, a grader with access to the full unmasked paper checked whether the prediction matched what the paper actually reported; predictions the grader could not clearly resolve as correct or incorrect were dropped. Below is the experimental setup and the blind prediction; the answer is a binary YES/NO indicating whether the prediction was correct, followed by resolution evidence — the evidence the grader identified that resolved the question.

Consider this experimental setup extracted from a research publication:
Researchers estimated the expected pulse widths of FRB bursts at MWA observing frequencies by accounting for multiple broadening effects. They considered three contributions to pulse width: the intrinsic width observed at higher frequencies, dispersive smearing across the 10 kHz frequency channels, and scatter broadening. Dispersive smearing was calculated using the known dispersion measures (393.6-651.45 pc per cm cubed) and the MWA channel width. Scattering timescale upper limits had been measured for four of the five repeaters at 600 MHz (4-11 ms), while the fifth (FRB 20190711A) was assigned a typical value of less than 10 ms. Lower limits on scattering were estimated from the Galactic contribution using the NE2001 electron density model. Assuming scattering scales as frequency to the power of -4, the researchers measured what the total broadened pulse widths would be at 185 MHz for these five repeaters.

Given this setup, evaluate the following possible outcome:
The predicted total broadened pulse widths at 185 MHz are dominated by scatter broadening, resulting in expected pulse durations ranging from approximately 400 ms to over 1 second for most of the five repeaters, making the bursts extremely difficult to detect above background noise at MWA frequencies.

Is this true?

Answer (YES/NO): NO